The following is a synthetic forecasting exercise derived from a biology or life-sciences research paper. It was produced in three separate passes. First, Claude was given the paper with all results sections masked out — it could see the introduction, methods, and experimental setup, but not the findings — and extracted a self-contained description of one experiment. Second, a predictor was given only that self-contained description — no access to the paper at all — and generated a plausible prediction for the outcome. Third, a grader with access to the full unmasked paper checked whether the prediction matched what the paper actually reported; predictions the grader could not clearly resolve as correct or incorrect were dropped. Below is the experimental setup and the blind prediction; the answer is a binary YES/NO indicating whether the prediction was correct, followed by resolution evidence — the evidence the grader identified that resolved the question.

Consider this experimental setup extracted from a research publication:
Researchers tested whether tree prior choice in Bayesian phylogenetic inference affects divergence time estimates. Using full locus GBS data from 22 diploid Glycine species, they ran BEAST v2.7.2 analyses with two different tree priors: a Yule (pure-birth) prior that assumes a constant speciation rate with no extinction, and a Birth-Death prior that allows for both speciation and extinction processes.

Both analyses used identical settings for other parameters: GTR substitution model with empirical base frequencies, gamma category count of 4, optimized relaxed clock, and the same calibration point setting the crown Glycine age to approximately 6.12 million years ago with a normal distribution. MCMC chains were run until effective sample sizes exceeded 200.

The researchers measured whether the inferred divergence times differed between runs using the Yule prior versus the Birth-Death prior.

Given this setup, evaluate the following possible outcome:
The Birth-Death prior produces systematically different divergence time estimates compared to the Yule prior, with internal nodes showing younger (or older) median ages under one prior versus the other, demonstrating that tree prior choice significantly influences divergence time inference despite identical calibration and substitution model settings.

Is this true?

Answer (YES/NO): NO